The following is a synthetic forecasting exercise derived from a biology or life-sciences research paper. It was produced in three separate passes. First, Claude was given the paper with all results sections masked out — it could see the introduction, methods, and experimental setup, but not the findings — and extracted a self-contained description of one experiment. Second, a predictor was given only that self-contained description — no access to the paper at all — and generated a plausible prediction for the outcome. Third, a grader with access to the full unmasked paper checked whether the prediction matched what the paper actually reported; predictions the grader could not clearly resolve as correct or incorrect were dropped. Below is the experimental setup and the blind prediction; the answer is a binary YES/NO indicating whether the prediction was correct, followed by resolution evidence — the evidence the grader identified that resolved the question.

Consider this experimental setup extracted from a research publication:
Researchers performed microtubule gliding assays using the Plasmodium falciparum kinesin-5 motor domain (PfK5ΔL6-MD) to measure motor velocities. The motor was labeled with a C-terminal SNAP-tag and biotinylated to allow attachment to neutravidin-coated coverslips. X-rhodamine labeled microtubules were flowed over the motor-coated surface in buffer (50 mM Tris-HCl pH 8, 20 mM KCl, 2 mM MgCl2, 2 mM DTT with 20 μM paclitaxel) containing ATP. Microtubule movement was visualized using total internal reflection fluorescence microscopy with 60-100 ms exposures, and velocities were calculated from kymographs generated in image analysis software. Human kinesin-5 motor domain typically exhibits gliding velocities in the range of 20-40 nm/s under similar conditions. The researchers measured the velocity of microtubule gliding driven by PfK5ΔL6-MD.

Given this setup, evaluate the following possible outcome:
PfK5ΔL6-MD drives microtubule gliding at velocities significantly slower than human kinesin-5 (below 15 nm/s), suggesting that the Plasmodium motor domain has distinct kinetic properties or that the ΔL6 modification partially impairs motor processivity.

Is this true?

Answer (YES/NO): YES